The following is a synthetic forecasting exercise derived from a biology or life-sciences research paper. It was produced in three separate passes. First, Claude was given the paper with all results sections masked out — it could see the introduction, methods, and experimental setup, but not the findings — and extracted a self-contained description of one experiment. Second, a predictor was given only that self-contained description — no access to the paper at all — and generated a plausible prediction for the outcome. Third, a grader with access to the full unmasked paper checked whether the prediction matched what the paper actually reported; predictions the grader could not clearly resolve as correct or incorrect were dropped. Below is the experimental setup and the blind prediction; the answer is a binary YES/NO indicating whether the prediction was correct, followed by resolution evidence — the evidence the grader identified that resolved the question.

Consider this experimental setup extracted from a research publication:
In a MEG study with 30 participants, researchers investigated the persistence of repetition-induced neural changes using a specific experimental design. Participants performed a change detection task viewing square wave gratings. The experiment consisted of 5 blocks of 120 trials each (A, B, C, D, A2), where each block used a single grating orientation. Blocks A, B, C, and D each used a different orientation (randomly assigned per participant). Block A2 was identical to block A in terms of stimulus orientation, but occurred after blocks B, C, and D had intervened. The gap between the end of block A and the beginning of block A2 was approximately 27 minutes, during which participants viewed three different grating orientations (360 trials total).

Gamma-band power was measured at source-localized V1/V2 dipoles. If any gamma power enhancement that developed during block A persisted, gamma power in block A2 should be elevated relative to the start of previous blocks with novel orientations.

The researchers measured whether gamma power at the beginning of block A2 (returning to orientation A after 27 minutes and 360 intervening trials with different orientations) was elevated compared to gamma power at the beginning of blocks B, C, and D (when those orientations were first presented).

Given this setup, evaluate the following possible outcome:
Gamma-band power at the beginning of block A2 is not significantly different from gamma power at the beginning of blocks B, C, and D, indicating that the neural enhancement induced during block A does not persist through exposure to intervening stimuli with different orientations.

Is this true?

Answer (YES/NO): NO